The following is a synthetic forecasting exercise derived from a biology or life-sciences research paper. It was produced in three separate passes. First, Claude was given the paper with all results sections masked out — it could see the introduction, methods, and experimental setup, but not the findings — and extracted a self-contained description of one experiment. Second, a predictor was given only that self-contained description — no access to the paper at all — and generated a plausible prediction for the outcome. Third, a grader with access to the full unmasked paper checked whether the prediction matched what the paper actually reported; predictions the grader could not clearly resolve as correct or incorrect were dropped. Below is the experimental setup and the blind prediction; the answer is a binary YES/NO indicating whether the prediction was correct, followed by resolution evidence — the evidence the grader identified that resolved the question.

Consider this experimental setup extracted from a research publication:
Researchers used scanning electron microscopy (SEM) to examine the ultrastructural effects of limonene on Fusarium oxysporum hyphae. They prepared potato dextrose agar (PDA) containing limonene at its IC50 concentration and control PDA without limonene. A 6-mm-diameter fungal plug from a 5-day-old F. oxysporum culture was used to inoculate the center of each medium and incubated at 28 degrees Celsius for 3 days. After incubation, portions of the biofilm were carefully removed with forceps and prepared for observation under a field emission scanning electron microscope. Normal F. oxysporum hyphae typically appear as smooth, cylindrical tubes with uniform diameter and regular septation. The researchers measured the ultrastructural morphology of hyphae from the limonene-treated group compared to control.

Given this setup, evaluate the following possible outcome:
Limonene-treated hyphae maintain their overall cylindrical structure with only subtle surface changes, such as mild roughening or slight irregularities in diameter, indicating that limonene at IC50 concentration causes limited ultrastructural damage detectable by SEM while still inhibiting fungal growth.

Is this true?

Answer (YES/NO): NO